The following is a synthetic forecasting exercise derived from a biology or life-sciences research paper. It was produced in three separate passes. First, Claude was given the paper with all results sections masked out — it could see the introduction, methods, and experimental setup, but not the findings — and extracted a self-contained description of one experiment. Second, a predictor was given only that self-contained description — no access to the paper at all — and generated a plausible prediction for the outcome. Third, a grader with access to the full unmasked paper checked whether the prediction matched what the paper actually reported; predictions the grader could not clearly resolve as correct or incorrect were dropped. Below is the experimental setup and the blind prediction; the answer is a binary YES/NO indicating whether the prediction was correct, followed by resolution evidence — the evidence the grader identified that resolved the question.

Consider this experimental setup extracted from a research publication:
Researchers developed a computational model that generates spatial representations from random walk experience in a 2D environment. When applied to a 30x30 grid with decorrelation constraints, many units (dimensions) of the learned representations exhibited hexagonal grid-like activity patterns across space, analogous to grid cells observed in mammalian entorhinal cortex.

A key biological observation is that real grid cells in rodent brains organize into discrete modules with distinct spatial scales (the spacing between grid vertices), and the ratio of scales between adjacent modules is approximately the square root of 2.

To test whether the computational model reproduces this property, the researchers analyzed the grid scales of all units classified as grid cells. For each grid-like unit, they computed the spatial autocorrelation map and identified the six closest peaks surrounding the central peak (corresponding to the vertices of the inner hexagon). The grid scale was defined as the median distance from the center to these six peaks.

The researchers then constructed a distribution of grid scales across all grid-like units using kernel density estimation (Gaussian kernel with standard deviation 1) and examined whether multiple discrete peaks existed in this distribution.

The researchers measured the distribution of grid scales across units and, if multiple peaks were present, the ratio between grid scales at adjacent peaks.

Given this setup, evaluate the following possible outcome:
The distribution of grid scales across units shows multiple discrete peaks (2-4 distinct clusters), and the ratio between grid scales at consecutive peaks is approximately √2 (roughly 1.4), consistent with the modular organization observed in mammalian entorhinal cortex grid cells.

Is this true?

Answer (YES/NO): YES